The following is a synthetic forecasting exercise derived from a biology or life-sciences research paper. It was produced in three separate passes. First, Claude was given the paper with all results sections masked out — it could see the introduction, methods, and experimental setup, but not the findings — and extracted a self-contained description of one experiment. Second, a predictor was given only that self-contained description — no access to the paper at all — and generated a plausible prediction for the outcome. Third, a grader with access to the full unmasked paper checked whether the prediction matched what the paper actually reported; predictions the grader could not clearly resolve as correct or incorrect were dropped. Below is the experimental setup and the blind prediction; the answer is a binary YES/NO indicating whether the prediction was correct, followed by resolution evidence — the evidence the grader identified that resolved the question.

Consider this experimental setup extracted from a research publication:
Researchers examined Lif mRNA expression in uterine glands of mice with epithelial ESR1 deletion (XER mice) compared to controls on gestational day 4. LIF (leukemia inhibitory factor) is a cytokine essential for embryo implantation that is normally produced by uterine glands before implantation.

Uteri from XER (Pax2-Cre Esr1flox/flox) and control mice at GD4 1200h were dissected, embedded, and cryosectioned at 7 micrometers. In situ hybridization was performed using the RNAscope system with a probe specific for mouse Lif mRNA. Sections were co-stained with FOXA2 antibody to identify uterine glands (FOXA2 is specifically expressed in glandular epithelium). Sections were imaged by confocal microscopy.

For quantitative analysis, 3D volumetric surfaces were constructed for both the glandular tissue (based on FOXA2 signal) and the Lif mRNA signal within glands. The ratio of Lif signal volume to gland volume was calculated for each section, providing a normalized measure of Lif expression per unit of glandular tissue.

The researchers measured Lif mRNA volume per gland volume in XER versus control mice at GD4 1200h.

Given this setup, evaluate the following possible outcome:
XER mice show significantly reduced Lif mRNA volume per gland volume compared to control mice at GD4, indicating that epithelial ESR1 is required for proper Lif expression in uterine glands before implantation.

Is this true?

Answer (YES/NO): YES